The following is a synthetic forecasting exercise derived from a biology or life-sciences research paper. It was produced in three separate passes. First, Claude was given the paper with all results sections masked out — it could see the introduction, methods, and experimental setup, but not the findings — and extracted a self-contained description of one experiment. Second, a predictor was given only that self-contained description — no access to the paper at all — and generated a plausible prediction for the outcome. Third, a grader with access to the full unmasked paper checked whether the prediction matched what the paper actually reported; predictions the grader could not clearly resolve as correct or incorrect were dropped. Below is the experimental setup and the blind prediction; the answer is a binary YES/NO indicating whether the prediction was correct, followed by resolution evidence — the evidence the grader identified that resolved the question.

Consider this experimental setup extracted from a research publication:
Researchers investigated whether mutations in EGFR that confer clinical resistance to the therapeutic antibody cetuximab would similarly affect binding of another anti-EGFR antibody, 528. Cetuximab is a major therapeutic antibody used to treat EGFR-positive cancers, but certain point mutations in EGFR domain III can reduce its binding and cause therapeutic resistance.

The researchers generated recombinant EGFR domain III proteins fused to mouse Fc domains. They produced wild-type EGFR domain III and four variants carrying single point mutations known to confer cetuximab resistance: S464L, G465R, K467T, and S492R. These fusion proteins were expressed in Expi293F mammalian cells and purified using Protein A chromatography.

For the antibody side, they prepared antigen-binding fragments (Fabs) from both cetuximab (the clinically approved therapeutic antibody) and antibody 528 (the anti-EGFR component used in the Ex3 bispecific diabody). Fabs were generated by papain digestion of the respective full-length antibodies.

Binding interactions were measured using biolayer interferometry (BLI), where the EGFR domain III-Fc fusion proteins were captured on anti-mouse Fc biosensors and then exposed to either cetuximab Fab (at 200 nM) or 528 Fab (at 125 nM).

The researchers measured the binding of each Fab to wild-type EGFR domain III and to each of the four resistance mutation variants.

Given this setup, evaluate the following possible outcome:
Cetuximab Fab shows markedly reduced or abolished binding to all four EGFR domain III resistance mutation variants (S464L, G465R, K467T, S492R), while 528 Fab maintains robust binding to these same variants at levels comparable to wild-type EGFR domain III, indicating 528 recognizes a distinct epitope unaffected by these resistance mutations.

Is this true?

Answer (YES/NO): YES